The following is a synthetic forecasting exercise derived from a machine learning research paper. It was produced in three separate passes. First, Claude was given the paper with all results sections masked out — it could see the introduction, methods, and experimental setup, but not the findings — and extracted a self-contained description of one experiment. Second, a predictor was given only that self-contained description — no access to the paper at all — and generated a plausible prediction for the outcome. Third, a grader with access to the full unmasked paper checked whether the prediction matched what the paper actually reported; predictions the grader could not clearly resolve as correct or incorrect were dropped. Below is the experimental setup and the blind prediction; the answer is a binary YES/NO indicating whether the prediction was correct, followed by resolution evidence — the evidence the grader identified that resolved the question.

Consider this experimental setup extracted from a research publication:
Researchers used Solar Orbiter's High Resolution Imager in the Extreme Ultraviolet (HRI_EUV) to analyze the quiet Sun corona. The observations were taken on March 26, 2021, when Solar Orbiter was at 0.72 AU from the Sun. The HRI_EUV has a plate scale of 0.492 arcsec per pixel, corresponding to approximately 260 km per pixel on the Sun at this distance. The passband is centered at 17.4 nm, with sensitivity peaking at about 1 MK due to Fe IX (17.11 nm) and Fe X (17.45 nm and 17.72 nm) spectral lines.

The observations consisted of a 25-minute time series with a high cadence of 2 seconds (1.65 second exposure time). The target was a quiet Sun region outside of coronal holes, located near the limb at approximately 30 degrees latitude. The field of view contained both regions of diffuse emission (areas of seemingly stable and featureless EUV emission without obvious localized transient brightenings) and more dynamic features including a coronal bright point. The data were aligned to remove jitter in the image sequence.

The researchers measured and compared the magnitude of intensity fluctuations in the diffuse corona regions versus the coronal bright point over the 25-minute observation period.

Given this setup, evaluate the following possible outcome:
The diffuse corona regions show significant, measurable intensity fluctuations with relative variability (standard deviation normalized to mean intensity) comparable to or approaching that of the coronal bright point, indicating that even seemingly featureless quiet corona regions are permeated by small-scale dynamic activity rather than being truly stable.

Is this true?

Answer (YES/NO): NO